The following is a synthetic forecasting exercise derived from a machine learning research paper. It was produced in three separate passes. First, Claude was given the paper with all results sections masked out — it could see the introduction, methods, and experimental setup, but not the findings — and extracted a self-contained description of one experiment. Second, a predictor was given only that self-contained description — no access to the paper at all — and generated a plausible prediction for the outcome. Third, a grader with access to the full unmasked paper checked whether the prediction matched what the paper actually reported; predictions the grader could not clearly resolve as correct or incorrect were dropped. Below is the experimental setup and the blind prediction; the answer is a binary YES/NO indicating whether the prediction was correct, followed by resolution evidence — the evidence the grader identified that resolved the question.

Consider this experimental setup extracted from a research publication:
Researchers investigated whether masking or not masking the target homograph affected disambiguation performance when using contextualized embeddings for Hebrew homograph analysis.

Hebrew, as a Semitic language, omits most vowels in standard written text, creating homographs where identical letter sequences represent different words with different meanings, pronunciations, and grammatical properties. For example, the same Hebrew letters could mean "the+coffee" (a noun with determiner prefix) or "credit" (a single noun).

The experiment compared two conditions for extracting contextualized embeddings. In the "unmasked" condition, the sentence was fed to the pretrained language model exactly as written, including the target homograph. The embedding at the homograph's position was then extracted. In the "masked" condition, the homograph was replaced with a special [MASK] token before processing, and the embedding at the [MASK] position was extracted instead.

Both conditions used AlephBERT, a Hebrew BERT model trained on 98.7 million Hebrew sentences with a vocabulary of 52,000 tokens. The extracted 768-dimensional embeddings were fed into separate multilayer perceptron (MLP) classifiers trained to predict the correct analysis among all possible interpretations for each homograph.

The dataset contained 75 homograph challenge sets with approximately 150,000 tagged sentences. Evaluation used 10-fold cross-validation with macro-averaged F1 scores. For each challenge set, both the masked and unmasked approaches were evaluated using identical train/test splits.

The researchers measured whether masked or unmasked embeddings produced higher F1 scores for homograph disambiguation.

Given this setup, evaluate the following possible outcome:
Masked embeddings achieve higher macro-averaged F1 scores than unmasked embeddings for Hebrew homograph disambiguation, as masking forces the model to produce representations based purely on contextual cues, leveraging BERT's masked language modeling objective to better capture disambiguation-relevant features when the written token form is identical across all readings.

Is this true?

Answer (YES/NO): NO